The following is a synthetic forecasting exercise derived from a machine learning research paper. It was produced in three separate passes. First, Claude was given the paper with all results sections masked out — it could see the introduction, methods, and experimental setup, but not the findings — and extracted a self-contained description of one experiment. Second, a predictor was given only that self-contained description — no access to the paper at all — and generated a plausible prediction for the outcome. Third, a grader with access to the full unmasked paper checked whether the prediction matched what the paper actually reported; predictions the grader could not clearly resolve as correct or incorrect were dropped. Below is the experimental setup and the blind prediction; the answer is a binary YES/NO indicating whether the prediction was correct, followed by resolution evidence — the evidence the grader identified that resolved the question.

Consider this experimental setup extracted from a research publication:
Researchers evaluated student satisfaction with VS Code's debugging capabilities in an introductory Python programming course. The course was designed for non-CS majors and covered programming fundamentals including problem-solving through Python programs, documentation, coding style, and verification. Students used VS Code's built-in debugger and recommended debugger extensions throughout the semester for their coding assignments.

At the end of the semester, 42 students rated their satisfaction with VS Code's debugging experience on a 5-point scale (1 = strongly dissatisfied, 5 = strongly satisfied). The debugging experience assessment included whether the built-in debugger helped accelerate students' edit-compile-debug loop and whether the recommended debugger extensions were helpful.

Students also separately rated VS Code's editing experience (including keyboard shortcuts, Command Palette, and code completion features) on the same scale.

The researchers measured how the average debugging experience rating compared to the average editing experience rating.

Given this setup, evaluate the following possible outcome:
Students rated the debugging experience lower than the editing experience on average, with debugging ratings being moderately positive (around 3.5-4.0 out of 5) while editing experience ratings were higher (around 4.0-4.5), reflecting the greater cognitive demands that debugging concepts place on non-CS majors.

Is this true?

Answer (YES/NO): NO